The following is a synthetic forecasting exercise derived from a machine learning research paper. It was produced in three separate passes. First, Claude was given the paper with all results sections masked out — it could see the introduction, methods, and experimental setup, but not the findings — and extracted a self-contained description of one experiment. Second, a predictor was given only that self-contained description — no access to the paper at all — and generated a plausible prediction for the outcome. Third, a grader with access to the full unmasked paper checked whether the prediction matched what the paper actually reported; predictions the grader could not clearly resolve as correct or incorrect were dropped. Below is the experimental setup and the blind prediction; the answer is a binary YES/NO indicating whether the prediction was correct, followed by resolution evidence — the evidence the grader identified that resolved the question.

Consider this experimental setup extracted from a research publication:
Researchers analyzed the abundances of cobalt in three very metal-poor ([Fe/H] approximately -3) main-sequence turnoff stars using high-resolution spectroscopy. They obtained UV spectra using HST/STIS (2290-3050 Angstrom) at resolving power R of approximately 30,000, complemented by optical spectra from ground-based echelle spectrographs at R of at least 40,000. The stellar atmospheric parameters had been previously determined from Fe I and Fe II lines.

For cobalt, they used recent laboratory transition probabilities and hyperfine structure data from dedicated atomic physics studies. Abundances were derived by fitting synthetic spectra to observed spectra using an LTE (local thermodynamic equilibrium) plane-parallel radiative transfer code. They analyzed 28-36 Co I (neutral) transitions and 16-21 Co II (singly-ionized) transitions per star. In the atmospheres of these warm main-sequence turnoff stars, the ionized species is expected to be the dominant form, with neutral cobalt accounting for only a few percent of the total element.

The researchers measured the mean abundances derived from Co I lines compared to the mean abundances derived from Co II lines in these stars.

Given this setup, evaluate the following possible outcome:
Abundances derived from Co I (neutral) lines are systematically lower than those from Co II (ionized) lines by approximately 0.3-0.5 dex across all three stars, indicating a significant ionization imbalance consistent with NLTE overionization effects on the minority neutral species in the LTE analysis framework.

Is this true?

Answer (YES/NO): NO